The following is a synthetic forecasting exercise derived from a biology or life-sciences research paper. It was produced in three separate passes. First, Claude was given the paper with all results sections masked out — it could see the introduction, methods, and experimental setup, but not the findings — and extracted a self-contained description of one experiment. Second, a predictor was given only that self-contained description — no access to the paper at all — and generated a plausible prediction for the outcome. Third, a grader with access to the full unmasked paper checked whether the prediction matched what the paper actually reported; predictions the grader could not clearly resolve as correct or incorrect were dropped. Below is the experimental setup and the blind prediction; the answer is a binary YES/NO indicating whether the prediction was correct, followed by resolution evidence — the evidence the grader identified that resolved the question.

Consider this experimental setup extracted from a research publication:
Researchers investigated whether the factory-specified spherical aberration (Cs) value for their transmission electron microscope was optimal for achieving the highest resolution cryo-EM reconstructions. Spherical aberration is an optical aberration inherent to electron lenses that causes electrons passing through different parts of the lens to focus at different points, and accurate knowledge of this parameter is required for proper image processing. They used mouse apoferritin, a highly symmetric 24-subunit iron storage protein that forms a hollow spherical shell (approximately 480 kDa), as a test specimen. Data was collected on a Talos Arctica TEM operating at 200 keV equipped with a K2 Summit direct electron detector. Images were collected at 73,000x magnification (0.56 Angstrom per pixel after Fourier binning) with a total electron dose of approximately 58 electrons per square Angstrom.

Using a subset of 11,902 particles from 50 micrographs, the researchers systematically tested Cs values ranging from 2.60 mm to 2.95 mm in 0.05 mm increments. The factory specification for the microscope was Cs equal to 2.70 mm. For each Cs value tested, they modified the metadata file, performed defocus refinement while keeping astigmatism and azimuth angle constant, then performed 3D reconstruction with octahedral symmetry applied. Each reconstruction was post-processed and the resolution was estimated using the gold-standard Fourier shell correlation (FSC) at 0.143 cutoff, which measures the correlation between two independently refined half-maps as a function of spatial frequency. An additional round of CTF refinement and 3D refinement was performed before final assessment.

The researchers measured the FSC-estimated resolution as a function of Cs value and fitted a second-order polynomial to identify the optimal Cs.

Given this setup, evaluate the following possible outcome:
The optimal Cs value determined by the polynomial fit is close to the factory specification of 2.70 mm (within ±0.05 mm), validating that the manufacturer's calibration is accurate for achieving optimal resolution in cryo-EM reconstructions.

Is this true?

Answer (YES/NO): NO